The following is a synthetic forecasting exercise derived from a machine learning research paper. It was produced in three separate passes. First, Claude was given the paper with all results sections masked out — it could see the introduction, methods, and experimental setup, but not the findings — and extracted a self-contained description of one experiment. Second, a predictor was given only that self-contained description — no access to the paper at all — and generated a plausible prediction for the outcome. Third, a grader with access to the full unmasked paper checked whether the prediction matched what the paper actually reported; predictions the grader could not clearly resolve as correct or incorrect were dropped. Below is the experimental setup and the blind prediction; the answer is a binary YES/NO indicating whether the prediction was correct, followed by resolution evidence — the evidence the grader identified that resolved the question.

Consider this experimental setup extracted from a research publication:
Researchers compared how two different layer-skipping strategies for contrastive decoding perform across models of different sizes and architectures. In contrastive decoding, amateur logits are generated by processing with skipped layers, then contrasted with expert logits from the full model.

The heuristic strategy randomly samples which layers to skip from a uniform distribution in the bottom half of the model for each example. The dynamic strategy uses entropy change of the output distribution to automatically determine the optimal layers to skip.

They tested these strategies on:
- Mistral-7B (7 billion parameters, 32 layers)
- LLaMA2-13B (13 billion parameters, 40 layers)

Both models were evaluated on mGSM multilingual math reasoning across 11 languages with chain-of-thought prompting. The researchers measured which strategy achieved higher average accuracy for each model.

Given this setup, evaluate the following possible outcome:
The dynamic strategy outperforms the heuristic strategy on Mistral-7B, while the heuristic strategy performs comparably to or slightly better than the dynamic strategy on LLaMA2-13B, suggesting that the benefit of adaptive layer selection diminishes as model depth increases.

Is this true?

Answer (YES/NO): NO